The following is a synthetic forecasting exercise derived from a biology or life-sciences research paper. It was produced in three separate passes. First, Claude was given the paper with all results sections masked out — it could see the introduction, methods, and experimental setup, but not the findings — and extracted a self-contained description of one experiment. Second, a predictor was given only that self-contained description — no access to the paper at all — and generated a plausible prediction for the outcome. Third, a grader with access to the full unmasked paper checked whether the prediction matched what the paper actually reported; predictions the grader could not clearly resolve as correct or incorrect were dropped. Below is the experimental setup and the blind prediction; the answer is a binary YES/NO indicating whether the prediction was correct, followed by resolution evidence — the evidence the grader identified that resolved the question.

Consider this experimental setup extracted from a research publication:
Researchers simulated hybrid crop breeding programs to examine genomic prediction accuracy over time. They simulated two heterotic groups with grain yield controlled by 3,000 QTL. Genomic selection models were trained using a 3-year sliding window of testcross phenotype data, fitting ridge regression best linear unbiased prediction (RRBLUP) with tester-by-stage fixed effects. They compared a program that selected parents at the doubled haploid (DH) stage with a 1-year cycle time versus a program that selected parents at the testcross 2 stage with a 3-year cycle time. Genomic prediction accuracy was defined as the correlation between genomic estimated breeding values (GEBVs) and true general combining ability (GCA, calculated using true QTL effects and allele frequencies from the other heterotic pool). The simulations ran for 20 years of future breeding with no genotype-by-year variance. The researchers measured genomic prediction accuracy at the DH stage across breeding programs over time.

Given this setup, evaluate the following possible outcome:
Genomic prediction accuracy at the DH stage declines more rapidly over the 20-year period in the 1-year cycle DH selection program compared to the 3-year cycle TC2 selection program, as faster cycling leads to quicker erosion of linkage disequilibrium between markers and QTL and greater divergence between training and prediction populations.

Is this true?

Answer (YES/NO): YES